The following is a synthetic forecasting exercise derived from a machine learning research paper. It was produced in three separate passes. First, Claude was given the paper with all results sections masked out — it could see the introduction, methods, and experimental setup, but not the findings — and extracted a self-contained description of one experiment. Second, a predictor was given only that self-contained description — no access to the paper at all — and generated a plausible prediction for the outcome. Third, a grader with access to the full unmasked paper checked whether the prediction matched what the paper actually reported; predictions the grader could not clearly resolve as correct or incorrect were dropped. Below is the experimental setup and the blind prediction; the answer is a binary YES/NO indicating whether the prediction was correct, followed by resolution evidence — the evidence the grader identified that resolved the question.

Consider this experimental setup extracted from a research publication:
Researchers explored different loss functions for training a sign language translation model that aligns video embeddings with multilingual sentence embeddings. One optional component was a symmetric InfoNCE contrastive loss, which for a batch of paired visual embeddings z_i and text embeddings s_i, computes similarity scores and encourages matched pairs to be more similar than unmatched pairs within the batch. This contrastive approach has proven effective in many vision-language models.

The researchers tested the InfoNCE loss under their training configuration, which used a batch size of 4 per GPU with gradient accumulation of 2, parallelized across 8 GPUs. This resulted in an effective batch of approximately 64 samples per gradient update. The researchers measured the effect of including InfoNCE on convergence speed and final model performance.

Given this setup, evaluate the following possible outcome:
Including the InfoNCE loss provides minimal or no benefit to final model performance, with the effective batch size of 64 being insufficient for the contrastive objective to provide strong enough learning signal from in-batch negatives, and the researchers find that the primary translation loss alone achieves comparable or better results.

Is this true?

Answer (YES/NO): YES